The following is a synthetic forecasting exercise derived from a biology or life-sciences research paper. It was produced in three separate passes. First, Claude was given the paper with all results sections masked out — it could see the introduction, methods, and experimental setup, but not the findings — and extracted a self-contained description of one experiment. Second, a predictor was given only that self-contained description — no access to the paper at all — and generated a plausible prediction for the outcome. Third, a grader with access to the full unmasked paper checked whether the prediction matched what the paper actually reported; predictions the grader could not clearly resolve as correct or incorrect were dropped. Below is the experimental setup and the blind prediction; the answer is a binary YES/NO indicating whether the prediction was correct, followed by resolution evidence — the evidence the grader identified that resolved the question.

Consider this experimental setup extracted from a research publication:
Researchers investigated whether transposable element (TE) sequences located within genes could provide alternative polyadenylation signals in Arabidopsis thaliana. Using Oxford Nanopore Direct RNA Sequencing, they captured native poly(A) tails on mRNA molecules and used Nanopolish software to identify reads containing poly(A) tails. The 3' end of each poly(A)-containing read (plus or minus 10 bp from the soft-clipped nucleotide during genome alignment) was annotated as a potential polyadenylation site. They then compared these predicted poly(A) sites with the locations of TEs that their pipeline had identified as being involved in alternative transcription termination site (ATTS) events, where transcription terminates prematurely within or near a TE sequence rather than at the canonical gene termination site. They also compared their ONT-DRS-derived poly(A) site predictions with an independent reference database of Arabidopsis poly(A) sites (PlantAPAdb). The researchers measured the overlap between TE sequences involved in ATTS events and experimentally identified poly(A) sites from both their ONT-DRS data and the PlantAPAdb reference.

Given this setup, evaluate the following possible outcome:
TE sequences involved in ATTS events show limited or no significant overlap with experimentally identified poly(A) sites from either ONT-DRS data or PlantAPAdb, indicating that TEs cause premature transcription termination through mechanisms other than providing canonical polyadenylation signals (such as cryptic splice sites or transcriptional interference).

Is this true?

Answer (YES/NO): NO